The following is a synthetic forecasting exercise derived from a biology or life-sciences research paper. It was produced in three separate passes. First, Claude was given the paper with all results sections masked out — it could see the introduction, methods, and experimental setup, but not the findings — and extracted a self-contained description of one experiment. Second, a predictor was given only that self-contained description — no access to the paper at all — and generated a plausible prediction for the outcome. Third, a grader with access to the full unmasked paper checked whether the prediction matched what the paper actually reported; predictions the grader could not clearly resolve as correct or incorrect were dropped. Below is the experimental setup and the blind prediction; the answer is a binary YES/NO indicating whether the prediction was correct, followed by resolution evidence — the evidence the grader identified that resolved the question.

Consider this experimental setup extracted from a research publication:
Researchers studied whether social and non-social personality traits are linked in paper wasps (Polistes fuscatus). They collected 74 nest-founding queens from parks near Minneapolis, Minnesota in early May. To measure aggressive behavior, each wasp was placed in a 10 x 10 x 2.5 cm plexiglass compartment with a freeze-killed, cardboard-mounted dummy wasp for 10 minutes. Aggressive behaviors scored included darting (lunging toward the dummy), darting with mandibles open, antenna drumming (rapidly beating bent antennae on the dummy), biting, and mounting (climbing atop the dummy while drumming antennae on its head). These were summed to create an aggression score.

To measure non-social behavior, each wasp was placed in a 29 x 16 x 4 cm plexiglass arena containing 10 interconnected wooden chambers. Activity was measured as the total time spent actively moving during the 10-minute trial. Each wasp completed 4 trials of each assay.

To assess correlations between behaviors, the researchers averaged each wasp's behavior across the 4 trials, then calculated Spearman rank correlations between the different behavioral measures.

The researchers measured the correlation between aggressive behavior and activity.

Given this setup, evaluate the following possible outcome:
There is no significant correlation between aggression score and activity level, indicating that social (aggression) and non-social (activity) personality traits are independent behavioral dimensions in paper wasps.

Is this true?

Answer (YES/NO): NO